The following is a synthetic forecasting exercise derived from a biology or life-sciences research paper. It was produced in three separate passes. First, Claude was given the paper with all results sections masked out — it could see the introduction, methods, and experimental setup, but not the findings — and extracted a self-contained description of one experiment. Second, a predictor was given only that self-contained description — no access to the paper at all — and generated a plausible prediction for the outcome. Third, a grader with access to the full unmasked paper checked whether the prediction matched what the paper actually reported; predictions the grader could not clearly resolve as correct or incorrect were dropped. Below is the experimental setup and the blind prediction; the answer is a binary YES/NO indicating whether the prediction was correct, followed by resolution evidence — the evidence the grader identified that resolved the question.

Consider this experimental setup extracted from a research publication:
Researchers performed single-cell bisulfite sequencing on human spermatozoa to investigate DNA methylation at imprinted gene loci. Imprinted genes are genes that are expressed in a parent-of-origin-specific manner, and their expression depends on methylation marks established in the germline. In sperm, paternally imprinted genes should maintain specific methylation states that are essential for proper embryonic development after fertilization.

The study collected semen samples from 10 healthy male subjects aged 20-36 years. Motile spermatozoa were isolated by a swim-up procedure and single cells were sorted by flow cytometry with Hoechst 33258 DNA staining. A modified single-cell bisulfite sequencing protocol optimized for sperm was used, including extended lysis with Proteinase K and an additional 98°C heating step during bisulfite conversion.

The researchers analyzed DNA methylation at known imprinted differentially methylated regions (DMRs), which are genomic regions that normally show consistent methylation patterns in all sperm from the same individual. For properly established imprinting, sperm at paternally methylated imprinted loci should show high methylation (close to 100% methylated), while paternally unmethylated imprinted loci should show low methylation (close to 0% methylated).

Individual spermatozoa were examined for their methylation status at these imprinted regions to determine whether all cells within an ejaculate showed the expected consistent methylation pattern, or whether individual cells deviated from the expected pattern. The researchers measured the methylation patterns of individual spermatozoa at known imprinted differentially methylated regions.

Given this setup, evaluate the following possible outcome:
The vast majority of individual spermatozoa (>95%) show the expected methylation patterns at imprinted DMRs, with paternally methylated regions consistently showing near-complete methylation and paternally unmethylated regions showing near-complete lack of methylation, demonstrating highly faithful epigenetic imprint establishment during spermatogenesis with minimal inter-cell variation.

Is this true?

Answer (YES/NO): NO